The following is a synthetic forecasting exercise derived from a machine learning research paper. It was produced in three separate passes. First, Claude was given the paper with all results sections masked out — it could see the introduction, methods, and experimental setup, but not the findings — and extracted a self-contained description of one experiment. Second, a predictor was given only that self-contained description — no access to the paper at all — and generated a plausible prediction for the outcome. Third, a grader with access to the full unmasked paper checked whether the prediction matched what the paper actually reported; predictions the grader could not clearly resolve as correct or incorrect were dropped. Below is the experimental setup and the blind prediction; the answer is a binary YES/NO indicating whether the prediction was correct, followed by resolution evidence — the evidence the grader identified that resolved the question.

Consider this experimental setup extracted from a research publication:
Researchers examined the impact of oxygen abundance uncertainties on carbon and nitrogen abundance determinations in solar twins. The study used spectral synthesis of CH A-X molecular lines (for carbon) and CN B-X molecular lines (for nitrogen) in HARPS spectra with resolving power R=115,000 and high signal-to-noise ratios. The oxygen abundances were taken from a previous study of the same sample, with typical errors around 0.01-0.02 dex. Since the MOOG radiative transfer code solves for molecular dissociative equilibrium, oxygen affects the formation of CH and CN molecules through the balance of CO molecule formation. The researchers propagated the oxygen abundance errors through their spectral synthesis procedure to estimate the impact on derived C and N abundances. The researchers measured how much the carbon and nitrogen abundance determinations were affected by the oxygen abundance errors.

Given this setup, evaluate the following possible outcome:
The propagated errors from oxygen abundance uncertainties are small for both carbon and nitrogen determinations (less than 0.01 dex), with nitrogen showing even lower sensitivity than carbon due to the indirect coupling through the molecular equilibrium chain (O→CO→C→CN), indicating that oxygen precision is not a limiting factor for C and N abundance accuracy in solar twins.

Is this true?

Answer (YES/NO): NO